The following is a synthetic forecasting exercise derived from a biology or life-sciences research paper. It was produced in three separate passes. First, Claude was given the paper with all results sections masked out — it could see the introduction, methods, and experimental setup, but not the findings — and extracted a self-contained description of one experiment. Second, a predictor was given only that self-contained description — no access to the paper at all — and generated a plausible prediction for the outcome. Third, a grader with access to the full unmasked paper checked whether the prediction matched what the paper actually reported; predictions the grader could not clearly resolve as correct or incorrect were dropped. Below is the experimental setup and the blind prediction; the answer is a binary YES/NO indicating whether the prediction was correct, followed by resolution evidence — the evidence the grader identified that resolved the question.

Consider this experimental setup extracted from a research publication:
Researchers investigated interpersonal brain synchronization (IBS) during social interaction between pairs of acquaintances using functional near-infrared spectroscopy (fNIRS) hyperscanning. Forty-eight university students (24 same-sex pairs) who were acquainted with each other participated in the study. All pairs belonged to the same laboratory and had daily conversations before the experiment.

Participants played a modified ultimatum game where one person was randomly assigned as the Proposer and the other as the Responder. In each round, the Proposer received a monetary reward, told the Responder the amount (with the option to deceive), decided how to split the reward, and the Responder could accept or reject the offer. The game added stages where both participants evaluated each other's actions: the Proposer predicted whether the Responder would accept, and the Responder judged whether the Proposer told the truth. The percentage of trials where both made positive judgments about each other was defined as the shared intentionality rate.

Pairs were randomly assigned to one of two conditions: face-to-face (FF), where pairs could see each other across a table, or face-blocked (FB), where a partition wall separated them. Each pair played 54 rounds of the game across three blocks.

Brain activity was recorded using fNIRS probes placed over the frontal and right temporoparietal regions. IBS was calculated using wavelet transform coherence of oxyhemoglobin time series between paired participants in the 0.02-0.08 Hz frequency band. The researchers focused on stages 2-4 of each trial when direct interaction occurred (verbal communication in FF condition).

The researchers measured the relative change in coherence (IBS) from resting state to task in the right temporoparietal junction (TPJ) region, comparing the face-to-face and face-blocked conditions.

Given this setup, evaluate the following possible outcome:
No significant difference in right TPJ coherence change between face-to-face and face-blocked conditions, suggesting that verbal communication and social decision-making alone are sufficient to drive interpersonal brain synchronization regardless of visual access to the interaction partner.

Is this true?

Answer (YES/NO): NO